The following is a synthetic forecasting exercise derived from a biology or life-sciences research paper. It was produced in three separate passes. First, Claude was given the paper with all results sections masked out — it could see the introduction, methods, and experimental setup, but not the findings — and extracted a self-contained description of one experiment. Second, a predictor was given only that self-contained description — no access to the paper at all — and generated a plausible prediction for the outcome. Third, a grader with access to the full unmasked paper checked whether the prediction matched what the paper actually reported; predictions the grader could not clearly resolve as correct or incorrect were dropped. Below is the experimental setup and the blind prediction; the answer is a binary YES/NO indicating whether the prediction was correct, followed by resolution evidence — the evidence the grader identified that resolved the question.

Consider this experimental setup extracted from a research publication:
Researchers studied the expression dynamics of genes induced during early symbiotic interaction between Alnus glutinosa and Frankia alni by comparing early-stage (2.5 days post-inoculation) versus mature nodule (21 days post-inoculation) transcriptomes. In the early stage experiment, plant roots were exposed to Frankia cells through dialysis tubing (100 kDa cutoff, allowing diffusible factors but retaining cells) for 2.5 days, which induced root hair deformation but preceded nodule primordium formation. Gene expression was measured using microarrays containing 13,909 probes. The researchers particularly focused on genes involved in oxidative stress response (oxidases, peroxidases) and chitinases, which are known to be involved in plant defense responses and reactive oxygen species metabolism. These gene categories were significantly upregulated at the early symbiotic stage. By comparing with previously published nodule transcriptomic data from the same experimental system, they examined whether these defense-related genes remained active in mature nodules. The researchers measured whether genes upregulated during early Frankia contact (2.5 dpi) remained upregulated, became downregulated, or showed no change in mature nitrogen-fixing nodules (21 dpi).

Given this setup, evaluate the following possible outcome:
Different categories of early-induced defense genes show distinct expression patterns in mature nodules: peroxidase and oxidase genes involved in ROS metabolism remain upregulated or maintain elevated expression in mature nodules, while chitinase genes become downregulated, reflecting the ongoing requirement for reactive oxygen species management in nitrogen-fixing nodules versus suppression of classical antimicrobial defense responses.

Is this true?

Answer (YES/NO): NO